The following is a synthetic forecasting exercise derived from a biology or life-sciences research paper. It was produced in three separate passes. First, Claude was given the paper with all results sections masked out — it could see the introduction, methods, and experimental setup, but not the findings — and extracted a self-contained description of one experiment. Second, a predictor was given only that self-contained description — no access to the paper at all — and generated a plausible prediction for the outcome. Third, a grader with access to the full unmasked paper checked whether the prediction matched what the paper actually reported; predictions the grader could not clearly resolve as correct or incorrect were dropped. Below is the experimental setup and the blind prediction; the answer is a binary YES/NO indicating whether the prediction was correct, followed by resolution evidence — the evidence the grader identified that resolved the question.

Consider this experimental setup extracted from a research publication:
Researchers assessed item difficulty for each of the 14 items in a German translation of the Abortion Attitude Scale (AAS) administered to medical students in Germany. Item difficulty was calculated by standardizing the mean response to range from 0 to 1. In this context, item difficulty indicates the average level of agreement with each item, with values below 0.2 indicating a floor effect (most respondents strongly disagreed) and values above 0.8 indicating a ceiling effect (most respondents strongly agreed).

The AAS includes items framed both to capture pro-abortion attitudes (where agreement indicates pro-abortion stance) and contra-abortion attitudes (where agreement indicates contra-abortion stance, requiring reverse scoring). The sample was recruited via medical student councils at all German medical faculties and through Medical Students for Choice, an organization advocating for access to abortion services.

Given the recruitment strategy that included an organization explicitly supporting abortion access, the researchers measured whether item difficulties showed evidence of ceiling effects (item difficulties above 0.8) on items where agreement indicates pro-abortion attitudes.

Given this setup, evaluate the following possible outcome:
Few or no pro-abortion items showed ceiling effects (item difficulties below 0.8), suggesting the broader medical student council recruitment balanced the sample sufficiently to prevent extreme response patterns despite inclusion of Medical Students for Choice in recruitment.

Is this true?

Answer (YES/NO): NO